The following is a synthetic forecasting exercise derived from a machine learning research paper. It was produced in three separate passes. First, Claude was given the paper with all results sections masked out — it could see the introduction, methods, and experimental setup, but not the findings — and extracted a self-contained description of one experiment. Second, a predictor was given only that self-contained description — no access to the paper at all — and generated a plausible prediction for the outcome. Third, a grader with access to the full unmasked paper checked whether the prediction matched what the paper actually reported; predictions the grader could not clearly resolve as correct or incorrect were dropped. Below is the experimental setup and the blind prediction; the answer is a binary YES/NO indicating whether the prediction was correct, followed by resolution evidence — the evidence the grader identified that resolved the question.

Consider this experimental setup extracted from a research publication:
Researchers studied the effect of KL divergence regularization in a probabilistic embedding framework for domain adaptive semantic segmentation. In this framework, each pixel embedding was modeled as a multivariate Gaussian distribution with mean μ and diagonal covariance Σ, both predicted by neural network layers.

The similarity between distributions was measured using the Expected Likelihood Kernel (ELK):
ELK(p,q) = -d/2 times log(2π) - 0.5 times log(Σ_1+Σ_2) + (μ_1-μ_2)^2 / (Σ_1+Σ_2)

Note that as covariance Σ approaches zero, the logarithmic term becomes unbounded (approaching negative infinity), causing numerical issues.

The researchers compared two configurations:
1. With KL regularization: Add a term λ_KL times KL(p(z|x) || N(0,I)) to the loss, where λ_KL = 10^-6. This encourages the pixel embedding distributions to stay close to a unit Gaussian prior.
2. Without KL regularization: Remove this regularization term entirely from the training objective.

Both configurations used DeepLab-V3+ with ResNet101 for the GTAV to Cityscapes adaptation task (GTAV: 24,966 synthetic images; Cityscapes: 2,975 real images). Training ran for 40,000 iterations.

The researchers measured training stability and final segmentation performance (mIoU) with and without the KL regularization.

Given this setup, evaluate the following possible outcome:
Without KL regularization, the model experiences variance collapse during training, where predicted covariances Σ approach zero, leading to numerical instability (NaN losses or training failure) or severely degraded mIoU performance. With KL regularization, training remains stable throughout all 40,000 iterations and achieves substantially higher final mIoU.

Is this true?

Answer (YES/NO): NO